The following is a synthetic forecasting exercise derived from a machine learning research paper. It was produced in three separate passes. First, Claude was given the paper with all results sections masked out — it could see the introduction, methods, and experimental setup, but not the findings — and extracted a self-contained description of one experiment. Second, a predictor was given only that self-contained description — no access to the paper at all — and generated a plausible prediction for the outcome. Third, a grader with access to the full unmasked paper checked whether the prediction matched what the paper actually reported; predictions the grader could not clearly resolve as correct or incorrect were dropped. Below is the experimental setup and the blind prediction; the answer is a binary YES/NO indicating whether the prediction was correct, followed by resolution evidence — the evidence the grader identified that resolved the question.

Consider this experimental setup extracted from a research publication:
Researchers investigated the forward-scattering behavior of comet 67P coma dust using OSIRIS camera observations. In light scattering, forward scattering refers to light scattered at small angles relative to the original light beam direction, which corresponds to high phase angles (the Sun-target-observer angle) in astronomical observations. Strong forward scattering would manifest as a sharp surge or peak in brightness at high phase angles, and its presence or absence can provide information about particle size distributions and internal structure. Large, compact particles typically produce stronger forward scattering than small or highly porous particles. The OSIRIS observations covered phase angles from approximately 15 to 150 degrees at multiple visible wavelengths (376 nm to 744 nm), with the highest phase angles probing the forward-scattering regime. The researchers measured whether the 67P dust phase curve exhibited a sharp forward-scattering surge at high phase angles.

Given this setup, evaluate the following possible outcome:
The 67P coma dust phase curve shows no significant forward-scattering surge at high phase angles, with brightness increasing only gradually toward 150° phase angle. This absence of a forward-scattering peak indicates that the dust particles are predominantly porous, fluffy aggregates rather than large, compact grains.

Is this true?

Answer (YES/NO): YES